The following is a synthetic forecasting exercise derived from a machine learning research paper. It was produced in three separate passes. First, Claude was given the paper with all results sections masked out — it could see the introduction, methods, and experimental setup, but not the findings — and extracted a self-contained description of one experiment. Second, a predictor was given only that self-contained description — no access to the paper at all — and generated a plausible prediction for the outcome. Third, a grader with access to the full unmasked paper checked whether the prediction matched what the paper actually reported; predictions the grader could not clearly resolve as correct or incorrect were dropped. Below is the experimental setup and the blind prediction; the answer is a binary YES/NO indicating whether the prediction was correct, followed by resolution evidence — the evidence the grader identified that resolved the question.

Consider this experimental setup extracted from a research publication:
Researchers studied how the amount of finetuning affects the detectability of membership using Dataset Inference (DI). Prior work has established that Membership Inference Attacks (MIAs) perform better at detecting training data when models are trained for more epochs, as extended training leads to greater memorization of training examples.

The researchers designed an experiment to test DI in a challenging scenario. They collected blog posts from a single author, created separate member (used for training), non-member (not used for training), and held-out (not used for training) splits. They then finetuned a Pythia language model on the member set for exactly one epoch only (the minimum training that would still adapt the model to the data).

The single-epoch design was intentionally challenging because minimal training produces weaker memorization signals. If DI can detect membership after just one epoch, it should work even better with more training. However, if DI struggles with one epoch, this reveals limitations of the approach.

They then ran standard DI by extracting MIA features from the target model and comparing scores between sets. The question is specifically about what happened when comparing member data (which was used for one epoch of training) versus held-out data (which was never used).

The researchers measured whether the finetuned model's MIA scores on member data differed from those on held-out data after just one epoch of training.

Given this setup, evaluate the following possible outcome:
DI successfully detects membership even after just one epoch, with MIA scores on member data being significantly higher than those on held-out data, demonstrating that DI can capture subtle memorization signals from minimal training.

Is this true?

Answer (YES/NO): NO